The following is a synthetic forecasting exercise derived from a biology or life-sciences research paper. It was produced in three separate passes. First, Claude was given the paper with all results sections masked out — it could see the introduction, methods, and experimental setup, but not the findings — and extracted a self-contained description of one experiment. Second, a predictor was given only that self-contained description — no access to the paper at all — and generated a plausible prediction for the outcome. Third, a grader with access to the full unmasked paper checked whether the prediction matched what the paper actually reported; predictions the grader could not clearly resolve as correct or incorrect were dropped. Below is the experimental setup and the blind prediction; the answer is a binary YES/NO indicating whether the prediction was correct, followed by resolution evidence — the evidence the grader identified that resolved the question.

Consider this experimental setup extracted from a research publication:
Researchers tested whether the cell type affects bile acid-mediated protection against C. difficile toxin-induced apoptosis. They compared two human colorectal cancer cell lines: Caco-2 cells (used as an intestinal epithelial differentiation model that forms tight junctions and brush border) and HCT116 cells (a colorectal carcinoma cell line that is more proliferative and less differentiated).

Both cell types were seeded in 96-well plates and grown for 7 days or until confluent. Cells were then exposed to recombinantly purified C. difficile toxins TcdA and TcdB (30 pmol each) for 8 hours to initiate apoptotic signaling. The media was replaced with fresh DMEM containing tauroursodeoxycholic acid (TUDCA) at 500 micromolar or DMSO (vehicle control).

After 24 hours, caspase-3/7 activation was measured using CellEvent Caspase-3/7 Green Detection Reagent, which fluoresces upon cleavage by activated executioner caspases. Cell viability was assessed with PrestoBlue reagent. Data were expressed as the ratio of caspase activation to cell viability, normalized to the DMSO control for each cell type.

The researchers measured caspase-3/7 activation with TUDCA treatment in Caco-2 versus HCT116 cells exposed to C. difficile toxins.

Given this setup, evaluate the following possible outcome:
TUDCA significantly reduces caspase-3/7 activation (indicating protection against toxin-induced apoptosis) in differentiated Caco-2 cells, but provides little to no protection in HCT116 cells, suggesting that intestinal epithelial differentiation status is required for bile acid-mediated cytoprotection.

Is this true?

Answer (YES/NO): NO